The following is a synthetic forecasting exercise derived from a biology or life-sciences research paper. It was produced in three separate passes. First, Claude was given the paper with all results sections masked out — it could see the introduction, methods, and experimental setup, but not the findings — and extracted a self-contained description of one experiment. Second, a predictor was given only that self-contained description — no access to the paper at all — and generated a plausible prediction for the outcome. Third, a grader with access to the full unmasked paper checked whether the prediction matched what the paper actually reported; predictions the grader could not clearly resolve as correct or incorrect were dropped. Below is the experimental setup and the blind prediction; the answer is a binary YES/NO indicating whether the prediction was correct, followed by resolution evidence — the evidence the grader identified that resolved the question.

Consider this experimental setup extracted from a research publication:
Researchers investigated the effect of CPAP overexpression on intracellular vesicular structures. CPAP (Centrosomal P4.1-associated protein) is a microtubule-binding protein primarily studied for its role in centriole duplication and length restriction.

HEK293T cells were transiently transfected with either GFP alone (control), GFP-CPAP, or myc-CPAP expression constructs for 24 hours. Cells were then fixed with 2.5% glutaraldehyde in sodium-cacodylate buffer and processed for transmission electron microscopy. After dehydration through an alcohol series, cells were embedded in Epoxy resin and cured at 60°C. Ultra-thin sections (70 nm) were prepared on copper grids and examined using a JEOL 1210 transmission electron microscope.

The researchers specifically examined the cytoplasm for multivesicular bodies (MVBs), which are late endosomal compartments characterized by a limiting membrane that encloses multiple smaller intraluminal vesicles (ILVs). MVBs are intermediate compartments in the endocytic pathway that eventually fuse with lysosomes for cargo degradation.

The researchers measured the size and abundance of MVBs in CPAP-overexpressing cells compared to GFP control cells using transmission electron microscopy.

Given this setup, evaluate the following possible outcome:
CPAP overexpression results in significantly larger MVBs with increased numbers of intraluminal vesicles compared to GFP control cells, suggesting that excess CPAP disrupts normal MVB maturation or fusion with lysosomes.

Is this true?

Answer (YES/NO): NO